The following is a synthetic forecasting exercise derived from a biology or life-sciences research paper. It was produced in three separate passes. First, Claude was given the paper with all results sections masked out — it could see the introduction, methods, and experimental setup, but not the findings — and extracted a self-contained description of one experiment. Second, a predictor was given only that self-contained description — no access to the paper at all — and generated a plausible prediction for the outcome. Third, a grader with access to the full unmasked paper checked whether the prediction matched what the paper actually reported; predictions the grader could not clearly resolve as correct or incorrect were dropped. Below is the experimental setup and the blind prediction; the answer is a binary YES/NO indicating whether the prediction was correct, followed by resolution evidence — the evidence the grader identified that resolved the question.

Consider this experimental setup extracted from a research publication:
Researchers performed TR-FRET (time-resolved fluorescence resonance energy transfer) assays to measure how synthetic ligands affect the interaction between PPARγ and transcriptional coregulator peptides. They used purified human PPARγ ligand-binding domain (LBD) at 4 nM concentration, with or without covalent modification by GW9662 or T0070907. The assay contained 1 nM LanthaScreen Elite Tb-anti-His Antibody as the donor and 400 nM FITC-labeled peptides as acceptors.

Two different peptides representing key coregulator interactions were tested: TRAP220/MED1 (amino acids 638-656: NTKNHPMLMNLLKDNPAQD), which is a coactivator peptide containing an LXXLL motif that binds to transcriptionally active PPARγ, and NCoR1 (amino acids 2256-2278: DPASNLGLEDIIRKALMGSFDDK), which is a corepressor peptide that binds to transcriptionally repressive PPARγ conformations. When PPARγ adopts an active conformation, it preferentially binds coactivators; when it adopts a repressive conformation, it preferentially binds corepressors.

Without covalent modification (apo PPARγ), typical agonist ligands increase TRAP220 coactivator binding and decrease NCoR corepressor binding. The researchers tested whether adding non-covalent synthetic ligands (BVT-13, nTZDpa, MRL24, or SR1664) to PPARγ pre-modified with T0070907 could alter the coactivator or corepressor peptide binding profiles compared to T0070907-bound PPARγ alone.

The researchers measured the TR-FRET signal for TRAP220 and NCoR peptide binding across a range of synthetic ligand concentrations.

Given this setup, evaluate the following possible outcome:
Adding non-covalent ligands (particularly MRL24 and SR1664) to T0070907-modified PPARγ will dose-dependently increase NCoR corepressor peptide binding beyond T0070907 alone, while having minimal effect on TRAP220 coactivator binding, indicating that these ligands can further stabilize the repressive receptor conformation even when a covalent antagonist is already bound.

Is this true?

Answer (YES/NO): NO